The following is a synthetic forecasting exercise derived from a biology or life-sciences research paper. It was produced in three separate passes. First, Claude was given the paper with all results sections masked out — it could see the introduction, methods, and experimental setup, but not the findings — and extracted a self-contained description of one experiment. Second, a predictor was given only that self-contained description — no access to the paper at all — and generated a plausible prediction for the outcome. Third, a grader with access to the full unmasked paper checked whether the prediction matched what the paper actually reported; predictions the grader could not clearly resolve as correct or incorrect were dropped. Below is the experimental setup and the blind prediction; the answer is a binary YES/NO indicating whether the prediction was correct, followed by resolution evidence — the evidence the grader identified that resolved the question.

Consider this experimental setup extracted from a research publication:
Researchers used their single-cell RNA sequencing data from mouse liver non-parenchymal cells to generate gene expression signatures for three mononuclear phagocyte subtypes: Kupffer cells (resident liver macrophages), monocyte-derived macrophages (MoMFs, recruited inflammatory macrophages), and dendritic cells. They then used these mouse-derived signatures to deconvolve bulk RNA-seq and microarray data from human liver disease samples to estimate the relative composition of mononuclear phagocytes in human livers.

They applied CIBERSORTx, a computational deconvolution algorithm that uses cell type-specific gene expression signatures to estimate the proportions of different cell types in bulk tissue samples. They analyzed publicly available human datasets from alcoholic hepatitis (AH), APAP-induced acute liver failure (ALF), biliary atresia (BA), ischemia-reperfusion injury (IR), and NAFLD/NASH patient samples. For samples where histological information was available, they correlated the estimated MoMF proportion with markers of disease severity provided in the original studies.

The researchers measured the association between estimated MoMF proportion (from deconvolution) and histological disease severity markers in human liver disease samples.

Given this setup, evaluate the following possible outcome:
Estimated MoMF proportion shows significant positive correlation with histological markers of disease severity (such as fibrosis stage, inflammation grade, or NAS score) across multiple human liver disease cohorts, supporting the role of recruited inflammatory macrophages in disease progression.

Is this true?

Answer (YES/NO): NO